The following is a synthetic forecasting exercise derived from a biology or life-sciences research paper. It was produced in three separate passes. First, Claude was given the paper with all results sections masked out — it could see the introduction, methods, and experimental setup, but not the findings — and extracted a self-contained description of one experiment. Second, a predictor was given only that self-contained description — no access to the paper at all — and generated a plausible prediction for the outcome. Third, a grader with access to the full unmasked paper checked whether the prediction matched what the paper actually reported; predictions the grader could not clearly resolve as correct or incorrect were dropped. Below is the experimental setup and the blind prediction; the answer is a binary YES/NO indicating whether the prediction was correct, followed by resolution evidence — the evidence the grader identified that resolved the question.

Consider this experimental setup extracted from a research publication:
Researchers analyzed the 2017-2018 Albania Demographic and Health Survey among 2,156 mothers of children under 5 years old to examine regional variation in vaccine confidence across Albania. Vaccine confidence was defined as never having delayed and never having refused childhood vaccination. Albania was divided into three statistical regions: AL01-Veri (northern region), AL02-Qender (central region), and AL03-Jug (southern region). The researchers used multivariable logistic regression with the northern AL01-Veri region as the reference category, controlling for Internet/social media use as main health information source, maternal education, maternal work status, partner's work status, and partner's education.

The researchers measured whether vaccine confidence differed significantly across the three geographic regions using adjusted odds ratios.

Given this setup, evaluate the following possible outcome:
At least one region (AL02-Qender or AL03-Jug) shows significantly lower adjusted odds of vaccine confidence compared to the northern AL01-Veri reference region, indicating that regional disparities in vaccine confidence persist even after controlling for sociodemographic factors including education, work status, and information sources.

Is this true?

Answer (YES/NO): YES